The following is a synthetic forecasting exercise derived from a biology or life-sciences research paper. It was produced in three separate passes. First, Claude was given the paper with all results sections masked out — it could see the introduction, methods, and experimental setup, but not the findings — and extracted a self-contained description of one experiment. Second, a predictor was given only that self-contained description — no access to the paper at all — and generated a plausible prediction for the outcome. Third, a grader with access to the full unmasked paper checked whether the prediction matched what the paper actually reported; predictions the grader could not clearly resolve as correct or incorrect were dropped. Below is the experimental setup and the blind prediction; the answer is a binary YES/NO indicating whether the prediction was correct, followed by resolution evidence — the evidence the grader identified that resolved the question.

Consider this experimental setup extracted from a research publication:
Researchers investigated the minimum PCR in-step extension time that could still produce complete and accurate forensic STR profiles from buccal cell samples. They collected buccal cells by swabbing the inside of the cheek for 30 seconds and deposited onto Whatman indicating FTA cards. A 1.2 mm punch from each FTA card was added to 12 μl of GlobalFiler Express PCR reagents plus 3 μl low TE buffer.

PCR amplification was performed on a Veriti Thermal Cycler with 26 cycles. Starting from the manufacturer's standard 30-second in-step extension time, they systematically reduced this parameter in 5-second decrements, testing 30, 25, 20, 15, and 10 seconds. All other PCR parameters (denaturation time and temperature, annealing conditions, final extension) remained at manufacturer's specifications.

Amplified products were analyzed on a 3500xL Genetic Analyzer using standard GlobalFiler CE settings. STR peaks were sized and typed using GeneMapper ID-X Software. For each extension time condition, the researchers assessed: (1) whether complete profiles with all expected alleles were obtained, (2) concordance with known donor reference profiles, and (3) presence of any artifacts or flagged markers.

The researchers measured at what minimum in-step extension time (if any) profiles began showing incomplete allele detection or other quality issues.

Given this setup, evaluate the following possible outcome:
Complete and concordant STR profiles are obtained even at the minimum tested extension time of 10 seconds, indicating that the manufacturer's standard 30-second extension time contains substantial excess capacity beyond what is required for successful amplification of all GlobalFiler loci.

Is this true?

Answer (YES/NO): NO